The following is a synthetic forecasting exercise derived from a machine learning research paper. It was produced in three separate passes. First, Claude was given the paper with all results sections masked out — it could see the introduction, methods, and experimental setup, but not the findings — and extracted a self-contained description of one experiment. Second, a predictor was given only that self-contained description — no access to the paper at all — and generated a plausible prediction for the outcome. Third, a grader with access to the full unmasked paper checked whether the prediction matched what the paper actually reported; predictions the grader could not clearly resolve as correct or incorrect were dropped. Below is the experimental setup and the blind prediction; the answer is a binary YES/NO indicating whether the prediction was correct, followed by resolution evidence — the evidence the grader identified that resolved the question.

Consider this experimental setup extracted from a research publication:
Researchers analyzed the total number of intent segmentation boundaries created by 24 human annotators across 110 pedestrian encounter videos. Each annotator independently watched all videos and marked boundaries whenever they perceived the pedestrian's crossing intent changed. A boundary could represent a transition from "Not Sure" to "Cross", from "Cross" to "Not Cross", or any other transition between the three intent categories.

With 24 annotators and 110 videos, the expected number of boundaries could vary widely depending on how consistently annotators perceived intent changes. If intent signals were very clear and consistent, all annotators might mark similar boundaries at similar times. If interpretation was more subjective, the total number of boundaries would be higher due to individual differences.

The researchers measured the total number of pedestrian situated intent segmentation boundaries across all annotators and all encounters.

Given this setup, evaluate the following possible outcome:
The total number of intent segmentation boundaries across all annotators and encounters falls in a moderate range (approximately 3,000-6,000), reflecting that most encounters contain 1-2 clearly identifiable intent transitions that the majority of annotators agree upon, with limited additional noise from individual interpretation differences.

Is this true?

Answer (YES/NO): YES